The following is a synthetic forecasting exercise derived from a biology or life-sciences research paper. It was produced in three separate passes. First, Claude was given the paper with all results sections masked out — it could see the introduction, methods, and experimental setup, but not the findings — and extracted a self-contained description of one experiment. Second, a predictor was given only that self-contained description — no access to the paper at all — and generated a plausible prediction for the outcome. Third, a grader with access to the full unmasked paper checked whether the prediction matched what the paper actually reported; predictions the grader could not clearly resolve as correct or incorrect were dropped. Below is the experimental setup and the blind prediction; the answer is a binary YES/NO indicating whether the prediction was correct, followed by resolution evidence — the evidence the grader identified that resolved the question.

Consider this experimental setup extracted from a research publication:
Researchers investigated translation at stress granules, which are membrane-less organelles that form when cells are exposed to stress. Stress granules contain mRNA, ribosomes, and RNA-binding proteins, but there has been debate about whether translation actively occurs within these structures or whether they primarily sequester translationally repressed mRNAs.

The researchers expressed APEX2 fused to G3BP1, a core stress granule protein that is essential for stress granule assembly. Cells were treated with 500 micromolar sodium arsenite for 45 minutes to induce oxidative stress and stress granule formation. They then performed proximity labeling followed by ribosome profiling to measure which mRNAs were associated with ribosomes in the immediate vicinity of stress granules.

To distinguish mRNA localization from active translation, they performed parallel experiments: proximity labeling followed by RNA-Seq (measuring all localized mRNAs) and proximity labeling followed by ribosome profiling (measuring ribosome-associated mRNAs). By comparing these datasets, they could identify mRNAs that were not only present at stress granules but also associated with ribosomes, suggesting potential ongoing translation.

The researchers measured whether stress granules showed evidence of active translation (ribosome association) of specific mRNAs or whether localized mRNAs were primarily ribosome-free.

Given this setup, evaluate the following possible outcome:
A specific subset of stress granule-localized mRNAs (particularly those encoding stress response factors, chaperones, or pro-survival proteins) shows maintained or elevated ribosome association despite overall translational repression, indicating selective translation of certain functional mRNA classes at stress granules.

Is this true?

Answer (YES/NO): YES